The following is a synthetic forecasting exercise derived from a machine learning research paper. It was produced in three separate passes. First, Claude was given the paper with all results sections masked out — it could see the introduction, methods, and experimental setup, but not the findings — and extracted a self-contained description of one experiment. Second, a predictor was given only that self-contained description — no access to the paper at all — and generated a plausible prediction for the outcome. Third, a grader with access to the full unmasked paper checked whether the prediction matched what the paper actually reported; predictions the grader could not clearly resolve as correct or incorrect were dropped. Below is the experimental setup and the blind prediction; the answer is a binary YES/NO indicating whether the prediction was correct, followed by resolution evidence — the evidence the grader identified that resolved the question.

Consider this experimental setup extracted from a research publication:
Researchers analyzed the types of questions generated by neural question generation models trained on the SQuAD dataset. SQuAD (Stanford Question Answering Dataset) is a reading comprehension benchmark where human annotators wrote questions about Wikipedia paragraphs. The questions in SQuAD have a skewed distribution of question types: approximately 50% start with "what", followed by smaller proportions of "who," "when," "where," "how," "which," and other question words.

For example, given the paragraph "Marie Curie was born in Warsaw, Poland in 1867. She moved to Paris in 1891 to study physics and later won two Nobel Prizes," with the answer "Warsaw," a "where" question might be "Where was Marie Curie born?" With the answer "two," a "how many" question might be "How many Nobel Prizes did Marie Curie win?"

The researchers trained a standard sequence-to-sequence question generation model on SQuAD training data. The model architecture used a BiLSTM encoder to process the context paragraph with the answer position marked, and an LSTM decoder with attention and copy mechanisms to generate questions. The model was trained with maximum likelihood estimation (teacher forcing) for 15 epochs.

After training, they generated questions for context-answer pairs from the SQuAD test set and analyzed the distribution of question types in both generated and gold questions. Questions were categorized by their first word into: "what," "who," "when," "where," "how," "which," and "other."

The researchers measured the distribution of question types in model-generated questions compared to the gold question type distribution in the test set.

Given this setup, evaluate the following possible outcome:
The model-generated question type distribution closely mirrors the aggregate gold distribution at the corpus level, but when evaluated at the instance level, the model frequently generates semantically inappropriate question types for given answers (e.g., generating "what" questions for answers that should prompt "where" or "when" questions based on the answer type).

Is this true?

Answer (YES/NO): NO